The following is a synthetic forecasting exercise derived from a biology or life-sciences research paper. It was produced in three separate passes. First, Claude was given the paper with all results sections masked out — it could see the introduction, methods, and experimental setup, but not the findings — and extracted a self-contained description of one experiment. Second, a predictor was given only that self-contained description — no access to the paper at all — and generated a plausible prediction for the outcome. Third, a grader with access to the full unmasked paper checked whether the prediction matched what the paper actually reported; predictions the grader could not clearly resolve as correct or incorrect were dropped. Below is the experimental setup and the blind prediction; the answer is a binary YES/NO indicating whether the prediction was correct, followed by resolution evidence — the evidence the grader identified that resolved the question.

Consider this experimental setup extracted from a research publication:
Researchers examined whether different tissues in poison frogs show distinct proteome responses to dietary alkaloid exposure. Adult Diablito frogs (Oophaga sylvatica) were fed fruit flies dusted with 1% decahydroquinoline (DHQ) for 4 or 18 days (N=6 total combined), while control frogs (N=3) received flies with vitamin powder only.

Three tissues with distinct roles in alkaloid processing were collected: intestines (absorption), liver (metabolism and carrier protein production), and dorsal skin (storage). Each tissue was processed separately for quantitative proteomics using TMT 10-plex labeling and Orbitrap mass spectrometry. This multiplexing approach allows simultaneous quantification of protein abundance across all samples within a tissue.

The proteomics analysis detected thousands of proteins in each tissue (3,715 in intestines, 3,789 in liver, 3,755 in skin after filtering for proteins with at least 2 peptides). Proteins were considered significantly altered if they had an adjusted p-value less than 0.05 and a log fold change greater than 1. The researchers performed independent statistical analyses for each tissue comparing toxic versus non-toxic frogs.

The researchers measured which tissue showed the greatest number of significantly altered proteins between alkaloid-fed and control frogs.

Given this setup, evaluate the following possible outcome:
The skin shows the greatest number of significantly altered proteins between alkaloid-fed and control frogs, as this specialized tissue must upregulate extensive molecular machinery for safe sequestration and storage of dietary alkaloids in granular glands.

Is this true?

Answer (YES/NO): YES